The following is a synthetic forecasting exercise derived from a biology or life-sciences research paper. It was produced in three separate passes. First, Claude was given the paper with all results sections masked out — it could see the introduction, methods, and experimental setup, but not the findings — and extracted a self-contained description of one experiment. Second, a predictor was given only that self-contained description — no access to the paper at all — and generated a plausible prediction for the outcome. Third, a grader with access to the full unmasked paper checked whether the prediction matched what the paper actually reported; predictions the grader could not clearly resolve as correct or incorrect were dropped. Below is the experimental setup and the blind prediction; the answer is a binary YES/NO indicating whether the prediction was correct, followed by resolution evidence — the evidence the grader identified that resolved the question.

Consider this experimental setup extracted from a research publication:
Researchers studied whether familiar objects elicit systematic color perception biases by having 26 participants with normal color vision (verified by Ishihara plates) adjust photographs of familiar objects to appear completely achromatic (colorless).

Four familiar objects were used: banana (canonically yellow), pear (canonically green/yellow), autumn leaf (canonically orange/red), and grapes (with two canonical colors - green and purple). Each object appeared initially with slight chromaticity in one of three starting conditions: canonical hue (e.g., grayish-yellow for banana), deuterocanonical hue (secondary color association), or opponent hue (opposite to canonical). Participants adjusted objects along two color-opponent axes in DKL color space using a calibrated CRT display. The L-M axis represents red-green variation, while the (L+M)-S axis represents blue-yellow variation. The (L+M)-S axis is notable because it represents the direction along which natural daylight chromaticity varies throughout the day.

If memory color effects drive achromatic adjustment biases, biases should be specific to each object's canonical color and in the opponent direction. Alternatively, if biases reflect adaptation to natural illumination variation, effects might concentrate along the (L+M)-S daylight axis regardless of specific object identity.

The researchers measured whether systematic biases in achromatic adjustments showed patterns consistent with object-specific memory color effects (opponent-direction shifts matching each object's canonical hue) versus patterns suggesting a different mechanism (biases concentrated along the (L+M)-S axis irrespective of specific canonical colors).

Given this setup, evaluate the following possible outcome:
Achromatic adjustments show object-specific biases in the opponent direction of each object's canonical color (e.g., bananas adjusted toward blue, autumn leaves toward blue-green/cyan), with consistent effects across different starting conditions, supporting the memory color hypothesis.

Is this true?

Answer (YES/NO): NO